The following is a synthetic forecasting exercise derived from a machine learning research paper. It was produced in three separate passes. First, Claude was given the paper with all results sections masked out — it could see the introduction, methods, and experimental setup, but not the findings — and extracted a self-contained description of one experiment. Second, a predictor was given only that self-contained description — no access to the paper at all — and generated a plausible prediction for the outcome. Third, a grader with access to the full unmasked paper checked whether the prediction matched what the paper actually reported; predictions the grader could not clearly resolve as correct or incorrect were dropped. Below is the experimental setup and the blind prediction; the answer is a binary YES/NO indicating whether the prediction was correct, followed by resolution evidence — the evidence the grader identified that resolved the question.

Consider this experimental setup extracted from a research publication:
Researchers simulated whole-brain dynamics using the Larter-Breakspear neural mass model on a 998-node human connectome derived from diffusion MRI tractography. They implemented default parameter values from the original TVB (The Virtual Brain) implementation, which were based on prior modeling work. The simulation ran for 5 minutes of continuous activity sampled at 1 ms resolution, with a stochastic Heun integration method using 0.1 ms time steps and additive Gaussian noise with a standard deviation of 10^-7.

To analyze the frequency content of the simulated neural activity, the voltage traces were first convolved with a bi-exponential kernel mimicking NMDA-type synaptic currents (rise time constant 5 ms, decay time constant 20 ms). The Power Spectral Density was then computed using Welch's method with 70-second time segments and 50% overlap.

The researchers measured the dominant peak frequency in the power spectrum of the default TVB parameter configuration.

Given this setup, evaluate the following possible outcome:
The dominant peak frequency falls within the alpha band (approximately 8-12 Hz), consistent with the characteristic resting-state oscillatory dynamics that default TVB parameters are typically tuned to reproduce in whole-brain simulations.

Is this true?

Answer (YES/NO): NO